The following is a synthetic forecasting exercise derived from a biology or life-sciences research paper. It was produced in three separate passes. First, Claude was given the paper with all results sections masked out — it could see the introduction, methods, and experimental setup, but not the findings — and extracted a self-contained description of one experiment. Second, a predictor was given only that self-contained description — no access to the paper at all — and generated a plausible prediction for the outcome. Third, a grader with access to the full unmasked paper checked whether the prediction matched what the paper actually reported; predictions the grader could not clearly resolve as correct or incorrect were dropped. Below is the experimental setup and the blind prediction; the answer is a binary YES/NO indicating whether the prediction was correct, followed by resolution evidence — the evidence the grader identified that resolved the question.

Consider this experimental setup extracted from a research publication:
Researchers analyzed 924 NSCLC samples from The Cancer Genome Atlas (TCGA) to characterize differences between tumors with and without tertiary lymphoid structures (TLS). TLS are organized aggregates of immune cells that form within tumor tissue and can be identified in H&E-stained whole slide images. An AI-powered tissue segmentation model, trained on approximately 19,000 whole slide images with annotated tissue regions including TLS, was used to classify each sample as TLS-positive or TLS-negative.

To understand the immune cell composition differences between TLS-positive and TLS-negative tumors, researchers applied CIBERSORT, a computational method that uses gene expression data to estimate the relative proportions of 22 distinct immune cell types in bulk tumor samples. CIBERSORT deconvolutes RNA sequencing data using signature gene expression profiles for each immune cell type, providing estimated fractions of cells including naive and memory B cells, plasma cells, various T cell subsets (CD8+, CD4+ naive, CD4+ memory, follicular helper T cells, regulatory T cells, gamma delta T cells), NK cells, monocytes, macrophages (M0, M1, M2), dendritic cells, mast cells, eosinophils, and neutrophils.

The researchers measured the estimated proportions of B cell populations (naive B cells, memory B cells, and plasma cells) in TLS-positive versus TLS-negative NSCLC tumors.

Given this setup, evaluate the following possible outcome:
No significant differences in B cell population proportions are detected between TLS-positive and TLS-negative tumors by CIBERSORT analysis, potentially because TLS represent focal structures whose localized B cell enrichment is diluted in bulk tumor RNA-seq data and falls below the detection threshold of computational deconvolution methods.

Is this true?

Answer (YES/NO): NO